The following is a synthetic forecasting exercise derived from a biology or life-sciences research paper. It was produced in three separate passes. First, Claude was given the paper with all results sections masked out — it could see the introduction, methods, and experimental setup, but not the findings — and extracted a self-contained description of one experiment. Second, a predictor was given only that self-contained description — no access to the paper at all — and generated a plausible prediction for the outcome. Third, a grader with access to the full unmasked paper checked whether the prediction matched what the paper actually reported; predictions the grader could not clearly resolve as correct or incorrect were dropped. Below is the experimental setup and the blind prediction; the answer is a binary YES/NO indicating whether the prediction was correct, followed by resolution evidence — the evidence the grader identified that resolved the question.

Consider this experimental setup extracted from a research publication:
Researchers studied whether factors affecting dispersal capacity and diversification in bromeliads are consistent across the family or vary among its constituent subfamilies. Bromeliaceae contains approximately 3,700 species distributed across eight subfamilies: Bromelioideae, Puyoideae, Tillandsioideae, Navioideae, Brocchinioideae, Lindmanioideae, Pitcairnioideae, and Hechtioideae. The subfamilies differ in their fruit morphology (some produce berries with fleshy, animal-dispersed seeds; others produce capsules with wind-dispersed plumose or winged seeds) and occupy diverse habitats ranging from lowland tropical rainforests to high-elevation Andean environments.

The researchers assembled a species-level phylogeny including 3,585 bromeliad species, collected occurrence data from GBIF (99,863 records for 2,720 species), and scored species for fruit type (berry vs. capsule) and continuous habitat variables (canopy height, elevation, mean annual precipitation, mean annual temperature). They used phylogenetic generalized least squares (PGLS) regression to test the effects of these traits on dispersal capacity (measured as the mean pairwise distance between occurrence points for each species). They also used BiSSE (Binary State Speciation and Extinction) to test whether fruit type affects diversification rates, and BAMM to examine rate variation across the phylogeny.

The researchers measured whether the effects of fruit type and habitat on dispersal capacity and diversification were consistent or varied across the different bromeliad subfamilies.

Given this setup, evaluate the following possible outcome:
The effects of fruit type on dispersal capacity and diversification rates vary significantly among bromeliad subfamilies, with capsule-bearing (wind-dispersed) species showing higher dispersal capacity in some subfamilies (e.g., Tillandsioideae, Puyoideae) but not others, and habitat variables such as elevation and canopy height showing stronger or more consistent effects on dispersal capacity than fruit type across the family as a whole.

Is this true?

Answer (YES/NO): NO